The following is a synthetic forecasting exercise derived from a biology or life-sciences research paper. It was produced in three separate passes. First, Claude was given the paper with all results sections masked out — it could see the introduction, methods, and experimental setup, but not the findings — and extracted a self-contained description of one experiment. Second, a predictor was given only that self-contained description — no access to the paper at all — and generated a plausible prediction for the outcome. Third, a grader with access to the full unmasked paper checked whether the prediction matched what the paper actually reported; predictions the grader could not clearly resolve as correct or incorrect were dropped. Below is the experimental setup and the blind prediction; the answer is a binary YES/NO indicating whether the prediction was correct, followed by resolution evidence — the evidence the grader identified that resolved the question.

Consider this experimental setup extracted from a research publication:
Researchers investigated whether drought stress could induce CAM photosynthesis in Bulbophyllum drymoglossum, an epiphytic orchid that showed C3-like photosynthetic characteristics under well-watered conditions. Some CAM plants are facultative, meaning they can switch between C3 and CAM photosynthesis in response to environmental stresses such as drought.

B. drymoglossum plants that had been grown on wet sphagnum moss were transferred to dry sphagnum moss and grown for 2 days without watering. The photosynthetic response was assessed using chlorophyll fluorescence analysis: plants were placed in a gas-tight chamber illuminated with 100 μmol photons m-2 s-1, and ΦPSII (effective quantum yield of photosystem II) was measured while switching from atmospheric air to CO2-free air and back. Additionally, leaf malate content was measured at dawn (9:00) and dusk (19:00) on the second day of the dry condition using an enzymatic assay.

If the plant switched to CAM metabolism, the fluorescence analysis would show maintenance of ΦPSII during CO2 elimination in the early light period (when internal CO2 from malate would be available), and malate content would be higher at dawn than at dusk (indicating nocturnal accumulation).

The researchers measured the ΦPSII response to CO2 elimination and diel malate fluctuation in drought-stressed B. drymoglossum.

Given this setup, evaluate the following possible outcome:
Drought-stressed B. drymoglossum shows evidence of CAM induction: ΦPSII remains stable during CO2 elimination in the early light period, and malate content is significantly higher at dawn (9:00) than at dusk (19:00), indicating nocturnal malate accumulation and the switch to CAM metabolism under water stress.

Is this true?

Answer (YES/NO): NO